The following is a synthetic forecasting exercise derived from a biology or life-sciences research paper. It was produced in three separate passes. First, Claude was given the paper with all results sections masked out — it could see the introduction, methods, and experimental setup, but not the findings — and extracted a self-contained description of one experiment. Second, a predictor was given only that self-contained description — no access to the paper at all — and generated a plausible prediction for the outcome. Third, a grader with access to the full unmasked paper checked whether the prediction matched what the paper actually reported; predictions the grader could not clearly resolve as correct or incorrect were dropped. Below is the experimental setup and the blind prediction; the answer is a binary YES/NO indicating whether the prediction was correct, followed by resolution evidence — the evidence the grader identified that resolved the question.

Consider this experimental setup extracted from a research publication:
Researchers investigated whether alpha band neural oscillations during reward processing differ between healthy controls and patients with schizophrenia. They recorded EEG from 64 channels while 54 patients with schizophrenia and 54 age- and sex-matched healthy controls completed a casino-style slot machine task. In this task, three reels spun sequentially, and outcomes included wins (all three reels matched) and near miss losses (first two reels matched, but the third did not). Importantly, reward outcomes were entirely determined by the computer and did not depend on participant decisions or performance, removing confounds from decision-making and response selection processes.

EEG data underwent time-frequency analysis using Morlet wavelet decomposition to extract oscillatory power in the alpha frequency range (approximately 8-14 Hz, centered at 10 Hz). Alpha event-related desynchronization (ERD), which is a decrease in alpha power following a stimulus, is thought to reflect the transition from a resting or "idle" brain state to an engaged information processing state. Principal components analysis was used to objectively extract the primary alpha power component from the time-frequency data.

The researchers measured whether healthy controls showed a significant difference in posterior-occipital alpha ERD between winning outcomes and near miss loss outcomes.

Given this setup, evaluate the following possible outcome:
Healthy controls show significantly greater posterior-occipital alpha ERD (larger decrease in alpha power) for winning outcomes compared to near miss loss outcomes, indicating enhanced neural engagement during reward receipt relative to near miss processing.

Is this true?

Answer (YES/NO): YES